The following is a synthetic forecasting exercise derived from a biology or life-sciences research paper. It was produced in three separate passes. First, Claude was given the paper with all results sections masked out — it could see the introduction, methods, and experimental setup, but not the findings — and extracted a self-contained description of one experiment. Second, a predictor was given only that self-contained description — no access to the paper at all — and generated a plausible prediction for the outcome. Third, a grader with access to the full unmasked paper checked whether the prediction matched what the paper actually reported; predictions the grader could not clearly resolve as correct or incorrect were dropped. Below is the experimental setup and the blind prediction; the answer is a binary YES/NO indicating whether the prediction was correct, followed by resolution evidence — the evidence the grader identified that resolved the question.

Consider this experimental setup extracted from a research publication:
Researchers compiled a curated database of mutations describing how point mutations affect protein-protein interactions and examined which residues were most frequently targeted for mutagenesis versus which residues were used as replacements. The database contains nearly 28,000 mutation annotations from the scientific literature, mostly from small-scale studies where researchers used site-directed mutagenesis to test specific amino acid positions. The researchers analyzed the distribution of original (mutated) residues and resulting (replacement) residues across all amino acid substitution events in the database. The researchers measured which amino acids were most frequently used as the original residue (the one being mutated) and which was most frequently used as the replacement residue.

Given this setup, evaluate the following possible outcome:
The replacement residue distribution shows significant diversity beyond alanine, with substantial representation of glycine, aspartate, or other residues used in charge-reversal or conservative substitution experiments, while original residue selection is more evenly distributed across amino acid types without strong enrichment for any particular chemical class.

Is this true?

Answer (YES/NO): NO